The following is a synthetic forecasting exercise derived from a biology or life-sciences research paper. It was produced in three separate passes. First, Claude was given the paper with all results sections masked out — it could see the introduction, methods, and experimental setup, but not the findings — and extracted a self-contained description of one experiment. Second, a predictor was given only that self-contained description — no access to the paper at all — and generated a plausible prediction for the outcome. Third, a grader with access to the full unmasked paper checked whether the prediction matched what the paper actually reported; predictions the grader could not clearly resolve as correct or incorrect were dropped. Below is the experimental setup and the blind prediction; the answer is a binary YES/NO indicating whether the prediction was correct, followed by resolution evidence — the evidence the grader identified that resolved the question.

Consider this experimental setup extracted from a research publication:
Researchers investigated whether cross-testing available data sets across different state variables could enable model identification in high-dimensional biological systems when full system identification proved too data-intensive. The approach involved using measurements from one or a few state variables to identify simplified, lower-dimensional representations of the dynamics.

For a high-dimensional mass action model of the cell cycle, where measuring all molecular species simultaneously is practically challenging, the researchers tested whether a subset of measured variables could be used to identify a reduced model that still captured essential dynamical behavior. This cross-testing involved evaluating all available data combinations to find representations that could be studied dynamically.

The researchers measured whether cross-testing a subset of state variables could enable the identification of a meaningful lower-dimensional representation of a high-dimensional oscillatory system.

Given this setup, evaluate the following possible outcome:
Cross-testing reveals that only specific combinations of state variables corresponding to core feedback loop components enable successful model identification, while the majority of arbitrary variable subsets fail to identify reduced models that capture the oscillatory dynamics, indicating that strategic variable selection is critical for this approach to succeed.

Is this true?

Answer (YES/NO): NO